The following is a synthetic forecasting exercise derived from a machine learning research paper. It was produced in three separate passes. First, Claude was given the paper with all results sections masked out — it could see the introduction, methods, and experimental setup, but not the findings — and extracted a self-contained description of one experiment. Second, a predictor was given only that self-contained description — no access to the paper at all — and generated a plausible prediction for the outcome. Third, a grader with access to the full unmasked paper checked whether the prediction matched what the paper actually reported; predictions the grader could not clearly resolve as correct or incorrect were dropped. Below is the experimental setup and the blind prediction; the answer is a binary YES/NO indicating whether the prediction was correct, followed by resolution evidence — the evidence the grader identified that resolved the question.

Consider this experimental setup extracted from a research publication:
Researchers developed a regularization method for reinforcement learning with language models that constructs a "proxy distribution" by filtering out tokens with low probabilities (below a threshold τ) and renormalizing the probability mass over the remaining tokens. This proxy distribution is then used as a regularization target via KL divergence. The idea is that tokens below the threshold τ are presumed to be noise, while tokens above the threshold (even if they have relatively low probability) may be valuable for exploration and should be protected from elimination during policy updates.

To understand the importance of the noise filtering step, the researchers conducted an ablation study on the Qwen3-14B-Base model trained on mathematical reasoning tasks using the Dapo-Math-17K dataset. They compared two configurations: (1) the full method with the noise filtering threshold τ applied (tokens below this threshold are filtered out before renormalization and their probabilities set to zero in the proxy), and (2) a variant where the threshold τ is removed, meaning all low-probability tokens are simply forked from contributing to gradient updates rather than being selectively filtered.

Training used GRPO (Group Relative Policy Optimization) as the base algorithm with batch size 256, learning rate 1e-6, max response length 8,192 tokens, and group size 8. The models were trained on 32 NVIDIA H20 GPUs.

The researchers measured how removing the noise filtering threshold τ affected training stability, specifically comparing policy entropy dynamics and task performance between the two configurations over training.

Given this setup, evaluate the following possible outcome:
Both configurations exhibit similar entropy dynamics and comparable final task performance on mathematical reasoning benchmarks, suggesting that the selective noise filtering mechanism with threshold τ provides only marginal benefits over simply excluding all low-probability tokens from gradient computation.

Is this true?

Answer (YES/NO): NO